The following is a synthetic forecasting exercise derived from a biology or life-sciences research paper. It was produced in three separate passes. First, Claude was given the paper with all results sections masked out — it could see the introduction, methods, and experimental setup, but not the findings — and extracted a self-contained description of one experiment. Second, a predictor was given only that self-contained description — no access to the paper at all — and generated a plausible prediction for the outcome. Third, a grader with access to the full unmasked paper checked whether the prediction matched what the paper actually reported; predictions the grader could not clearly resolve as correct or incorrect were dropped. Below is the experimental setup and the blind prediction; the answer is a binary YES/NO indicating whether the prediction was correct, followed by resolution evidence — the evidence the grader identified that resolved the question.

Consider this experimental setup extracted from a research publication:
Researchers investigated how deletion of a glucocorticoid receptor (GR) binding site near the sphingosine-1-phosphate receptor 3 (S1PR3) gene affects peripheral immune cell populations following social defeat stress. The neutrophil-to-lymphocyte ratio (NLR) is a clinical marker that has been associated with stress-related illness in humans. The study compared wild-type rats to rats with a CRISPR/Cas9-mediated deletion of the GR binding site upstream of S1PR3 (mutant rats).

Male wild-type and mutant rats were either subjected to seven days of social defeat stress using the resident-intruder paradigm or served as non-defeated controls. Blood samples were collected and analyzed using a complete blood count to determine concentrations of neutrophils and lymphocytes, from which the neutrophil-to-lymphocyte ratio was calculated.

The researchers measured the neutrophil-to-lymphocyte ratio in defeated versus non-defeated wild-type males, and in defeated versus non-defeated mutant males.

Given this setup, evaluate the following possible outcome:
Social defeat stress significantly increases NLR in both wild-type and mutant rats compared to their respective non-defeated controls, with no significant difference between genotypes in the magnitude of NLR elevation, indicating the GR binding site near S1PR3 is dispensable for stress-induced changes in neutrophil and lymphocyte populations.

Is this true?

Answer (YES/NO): NO